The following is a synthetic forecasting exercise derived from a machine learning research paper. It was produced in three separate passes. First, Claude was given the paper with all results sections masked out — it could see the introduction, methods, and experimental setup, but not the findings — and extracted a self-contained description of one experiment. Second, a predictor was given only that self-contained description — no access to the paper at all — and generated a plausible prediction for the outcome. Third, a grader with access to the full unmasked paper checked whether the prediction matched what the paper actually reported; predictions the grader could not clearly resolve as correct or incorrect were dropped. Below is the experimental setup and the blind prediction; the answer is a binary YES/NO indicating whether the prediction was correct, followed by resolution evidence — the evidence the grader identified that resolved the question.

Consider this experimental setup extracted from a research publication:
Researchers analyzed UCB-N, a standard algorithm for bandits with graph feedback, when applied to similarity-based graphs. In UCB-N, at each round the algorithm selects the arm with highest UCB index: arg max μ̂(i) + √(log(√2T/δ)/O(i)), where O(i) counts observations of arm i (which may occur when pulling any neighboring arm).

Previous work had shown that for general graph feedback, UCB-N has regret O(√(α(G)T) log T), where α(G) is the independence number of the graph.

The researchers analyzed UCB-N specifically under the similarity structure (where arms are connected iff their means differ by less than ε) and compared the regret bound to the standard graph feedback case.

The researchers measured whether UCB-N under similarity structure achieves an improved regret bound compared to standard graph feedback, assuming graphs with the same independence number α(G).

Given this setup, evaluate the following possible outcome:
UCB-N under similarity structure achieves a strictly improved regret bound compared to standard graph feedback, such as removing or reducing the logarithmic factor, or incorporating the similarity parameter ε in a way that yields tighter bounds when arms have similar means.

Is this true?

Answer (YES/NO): YES